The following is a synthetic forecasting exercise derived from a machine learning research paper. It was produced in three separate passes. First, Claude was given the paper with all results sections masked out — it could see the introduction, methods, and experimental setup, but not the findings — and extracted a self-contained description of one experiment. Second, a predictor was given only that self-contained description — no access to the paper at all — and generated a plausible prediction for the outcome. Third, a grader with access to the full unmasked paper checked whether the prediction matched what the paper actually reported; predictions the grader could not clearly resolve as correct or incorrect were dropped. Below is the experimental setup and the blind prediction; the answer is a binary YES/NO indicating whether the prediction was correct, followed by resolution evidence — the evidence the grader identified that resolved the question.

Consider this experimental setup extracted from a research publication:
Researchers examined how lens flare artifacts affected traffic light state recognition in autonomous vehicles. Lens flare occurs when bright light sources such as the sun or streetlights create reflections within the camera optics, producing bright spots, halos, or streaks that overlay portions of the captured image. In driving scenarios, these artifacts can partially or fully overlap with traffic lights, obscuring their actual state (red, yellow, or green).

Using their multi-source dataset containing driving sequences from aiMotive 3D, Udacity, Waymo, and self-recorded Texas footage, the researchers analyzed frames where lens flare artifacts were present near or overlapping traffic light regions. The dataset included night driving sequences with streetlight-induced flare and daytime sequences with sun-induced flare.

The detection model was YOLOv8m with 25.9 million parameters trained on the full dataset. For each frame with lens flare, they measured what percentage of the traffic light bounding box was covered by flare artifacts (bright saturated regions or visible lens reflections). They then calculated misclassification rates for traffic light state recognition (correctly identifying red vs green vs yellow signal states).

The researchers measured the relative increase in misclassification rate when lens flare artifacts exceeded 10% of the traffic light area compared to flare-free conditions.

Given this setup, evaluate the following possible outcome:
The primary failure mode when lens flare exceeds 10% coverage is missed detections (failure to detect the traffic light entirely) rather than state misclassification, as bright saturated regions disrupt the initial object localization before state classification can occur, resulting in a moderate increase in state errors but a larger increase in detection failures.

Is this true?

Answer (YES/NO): NO